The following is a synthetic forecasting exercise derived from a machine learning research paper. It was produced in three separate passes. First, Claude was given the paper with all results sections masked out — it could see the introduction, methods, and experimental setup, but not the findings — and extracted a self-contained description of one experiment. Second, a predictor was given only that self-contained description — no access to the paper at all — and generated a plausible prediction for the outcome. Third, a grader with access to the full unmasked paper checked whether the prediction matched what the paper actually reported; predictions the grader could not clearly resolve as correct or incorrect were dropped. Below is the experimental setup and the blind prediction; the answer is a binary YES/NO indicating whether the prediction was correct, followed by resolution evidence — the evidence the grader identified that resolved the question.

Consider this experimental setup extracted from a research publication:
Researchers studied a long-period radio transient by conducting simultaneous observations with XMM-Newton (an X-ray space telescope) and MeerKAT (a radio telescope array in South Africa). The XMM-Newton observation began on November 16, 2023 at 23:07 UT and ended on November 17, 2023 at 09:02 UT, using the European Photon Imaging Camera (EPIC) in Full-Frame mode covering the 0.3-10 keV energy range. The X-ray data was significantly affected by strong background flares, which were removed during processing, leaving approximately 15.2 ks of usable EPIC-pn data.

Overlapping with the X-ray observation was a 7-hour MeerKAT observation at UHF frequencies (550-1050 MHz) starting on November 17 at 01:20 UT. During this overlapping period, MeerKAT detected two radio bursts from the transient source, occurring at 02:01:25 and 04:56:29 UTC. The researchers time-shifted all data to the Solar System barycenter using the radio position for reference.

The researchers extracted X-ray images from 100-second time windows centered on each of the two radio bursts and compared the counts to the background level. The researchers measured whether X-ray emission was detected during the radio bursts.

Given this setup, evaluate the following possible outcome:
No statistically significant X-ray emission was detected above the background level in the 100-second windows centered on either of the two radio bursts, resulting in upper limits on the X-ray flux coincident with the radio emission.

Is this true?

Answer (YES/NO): YES